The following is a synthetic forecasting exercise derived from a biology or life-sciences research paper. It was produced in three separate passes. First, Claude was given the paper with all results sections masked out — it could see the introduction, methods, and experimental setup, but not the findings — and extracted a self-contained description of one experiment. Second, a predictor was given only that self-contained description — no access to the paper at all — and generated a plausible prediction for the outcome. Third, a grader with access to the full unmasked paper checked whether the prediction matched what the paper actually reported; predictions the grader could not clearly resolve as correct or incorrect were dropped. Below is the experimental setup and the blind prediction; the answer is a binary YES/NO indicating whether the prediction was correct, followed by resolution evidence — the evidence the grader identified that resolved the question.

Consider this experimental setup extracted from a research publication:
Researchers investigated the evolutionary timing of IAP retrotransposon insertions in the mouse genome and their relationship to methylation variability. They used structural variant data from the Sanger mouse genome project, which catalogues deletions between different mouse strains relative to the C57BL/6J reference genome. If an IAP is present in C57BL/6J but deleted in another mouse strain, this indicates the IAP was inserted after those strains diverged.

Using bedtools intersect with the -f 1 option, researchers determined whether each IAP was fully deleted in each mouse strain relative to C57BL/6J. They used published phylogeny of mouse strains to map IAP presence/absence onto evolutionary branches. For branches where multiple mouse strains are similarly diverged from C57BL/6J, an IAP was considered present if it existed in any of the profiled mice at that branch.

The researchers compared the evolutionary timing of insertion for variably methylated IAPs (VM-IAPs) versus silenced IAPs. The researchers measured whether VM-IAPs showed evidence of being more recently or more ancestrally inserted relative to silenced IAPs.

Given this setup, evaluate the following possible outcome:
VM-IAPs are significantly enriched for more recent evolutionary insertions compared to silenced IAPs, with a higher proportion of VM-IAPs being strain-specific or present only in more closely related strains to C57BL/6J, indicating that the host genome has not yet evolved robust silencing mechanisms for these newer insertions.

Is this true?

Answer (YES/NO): YES